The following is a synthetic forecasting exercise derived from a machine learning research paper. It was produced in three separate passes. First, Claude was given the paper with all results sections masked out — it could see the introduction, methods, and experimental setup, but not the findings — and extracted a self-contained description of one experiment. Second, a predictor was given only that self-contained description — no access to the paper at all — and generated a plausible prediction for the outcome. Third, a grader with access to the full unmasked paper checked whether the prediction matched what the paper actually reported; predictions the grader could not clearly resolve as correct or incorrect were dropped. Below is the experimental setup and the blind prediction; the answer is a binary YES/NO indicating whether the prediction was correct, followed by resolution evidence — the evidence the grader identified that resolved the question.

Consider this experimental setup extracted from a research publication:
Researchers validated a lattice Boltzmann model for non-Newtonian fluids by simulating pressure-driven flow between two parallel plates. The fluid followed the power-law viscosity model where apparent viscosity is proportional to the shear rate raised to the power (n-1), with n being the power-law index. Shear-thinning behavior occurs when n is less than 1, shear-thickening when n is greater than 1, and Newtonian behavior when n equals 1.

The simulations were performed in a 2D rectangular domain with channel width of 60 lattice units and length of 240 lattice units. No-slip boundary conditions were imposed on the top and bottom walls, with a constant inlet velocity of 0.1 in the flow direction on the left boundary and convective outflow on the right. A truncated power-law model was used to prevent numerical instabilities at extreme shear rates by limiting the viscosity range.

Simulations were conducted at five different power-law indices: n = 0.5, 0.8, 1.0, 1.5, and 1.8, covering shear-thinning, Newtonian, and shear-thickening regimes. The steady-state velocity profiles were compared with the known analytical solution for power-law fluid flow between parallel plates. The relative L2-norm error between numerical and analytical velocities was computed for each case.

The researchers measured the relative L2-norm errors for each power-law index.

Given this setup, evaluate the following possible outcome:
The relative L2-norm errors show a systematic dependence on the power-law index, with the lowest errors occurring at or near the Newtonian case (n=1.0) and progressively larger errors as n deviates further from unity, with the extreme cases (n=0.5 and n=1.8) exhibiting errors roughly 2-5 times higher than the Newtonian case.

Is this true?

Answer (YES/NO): NO